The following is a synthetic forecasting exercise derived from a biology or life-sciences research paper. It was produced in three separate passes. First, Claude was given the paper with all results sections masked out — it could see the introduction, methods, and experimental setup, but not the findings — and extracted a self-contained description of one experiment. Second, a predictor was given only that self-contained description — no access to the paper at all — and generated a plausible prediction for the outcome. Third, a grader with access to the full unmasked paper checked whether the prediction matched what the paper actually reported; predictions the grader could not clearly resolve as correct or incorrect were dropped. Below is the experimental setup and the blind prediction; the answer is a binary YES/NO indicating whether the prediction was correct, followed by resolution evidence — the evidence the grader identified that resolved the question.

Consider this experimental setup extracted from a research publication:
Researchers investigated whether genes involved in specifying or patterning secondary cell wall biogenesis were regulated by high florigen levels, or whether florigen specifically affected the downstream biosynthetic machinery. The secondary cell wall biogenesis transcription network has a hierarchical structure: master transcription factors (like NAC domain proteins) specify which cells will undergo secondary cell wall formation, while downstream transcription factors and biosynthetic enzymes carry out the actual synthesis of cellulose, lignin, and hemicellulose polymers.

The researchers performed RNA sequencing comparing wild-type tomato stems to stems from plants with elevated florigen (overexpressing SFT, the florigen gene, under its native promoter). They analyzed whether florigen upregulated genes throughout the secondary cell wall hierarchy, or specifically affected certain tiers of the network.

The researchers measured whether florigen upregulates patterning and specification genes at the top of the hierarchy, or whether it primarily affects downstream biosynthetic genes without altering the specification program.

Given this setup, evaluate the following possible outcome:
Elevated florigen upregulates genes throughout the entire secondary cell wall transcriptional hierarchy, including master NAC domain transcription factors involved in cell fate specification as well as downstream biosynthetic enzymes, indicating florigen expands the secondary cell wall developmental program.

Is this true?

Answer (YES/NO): NO